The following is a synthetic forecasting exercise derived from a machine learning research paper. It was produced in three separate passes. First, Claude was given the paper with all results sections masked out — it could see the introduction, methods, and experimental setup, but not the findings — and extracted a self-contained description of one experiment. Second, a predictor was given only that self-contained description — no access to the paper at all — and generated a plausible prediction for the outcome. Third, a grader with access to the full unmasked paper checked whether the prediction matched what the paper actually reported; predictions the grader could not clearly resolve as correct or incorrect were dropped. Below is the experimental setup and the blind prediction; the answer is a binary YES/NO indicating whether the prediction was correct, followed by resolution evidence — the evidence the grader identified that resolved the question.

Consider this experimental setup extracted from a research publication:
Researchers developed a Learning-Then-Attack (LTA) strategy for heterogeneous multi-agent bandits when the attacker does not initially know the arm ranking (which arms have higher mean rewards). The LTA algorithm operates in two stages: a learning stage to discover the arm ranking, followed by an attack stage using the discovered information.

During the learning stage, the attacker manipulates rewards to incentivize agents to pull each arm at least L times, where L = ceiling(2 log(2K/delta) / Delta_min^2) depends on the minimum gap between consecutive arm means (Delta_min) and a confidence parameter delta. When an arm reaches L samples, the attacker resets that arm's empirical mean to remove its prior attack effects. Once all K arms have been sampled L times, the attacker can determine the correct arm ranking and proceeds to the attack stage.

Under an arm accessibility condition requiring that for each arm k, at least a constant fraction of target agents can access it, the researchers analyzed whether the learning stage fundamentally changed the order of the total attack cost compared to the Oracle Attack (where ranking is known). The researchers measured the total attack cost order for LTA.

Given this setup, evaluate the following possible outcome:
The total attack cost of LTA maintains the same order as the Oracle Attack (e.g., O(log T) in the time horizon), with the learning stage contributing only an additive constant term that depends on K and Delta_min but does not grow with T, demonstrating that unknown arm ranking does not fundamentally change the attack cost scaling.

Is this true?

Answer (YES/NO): NO